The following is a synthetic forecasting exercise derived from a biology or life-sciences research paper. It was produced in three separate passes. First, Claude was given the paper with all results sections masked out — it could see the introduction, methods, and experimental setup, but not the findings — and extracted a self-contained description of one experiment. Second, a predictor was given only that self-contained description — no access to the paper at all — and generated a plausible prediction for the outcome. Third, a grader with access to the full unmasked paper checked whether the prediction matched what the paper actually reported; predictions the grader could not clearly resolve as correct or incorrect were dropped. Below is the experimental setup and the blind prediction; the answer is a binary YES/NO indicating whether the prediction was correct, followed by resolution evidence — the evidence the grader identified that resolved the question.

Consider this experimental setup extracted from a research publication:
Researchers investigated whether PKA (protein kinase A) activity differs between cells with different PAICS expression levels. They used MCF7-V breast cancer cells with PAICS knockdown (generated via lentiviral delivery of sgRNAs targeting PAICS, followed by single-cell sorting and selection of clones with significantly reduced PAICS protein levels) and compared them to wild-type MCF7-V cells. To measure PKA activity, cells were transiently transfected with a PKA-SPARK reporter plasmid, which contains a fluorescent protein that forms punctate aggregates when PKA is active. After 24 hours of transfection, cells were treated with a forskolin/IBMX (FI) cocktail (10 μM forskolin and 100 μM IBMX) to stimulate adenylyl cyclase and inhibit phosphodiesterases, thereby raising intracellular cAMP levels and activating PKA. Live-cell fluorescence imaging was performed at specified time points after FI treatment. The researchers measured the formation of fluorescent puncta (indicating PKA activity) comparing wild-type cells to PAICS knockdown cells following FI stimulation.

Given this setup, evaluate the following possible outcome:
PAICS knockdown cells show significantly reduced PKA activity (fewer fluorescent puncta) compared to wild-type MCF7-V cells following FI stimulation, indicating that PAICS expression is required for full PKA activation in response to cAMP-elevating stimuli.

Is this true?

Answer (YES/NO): YES